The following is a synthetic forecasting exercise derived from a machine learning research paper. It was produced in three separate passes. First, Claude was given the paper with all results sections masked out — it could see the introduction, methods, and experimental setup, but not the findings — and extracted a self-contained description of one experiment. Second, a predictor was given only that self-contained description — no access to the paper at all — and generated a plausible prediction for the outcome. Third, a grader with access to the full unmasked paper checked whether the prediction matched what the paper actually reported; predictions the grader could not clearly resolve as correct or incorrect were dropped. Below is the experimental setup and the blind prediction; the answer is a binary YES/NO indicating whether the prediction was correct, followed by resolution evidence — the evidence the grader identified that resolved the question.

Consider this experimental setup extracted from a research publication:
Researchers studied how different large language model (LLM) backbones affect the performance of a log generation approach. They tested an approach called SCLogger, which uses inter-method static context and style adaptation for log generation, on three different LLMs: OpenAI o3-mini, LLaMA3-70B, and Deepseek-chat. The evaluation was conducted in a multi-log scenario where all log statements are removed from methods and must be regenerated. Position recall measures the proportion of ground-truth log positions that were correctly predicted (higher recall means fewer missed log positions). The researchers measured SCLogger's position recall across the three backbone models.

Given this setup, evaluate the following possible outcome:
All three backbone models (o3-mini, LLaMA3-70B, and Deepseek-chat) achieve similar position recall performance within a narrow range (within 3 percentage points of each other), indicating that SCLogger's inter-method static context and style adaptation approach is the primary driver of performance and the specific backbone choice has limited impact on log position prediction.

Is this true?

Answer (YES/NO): NO